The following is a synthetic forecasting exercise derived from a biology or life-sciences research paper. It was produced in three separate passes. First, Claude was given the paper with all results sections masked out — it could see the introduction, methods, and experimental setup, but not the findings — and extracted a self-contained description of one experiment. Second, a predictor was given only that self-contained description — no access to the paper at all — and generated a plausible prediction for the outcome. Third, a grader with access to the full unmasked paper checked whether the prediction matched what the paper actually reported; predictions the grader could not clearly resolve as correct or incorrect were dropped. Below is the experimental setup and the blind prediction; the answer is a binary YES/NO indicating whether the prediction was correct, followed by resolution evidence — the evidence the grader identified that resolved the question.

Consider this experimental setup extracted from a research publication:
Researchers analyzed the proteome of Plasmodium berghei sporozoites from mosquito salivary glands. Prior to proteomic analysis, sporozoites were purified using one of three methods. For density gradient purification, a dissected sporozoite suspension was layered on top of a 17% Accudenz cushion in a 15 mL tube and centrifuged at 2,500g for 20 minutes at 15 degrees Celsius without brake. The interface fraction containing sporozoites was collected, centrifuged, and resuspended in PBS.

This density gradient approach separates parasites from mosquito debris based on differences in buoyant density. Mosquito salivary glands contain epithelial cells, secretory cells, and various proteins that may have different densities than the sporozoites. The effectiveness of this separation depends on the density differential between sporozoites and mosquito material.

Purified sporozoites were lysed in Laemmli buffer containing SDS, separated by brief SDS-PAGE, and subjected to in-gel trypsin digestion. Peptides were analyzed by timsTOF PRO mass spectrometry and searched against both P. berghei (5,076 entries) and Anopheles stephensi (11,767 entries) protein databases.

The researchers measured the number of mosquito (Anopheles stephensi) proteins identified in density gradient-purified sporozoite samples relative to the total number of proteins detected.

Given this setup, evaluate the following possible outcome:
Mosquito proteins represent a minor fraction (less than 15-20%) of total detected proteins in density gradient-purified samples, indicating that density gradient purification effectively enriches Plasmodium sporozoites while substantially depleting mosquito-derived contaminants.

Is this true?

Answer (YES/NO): NO